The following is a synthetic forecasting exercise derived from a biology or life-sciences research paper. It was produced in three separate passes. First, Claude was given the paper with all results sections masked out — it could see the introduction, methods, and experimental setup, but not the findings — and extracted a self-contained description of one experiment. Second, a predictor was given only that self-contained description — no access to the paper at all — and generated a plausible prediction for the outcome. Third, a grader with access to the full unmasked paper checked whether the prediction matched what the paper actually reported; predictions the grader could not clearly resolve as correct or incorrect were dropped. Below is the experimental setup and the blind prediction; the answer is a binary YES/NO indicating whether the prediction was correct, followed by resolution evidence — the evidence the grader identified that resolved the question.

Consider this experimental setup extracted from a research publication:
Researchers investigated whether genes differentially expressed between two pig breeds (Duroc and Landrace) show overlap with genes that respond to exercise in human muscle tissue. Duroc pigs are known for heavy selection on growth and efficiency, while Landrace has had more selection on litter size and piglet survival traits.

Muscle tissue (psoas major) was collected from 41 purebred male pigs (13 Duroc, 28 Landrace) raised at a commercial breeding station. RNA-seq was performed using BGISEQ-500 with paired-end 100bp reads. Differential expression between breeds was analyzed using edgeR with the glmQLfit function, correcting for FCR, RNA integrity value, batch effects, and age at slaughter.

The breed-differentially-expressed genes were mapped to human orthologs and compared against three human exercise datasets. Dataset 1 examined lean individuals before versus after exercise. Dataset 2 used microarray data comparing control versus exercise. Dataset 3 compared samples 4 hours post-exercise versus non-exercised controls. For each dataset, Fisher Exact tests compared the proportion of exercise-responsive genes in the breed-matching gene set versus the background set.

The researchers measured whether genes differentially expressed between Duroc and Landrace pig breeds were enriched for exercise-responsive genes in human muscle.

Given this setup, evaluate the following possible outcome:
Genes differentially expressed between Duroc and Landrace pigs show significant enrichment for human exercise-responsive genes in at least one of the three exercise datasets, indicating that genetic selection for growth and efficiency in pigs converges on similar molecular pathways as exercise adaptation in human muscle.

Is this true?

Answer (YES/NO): YES